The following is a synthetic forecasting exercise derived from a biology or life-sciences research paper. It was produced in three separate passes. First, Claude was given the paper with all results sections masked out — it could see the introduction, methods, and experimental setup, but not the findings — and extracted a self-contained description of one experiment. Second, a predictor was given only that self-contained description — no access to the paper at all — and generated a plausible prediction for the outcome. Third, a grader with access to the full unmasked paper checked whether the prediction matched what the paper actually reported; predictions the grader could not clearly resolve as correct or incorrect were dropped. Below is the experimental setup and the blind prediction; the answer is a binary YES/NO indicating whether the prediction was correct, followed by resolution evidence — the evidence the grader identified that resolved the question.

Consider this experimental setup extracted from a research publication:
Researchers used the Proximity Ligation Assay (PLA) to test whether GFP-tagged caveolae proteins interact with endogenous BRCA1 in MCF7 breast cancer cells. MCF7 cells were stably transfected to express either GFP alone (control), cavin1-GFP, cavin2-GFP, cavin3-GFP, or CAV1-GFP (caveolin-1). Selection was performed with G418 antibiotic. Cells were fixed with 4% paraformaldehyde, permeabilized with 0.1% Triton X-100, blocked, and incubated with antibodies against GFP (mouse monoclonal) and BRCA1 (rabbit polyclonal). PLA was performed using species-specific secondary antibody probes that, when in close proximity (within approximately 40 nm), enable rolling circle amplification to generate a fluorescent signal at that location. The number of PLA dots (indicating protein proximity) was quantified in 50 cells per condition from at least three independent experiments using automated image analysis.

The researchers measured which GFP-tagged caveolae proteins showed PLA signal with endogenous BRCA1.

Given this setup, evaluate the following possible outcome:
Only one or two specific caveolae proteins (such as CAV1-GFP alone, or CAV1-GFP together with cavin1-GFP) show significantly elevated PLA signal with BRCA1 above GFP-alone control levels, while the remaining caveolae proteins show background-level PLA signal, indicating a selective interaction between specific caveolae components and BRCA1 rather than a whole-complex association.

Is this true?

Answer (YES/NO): NO